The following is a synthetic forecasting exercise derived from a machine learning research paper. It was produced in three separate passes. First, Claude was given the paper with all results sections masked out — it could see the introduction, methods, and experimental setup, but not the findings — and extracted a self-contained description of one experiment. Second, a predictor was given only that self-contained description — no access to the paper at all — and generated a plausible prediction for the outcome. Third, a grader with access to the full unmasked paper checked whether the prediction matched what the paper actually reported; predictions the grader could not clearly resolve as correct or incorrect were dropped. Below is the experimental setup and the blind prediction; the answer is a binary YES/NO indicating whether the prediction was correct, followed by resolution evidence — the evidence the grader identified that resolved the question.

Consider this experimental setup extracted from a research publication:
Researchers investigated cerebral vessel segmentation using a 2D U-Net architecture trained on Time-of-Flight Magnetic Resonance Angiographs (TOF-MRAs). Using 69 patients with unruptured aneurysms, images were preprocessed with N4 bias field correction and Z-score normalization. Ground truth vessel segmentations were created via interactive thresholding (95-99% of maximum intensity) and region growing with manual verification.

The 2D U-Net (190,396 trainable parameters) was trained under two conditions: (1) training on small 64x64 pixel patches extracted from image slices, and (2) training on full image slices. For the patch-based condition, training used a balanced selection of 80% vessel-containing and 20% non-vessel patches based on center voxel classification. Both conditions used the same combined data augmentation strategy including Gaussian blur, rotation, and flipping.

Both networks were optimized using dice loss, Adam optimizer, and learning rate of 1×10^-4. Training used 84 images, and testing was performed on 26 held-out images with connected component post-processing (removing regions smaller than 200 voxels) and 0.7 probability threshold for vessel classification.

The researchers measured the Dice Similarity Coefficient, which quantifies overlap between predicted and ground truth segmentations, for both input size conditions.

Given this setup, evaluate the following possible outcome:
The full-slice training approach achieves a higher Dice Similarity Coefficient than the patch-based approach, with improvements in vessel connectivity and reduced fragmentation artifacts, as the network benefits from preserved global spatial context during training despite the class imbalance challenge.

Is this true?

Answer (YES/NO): NO